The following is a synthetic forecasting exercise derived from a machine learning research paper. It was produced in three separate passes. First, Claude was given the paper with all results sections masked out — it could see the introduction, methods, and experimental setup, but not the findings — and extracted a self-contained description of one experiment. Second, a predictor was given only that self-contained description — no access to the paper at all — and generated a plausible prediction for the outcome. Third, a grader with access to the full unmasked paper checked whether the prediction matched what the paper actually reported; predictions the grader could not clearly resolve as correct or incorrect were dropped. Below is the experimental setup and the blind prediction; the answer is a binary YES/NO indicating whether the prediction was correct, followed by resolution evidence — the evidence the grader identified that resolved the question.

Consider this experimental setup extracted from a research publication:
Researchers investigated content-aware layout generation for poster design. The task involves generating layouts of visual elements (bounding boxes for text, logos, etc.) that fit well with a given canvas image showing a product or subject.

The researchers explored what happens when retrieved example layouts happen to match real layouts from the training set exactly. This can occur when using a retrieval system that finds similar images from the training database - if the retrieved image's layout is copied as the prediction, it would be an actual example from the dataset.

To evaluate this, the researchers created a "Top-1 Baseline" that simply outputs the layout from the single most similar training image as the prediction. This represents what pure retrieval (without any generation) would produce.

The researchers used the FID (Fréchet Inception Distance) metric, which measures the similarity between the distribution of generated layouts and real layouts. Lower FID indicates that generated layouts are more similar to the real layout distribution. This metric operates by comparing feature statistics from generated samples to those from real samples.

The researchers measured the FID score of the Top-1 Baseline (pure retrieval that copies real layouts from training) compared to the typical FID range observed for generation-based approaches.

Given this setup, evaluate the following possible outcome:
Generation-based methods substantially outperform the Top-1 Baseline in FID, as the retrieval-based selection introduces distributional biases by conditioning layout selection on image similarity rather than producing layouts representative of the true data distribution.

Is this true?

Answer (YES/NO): NO